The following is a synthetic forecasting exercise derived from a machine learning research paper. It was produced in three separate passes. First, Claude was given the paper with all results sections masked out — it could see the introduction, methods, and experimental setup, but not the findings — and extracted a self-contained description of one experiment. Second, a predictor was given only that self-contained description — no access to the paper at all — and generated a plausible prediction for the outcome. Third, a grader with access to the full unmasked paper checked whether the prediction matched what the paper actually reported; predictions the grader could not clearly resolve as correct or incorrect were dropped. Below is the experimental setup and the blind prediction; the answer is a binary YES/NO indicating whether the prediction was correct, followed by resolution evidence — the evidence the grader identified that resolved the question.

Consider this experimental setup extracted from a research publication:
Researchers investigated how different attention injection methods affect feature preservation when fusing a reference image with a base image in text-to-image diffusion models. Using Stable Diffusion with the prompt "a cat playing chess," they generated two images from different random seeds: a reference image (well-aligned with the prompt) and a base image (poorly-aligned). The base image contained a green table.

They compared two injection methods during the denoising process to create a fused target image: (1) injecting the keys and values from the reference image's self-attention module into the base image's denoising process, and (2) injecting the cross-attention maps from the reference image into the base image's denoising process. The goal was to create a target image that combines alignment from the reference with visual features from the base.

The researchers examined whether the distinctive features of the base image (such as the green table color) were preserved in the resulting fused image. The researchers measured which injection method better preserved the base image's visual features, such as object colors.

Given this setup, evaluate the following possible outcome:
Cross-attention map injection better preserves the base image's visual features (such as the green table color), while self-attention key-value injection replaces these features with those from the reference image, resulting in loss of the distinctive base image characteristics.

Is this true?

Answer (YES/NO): YES